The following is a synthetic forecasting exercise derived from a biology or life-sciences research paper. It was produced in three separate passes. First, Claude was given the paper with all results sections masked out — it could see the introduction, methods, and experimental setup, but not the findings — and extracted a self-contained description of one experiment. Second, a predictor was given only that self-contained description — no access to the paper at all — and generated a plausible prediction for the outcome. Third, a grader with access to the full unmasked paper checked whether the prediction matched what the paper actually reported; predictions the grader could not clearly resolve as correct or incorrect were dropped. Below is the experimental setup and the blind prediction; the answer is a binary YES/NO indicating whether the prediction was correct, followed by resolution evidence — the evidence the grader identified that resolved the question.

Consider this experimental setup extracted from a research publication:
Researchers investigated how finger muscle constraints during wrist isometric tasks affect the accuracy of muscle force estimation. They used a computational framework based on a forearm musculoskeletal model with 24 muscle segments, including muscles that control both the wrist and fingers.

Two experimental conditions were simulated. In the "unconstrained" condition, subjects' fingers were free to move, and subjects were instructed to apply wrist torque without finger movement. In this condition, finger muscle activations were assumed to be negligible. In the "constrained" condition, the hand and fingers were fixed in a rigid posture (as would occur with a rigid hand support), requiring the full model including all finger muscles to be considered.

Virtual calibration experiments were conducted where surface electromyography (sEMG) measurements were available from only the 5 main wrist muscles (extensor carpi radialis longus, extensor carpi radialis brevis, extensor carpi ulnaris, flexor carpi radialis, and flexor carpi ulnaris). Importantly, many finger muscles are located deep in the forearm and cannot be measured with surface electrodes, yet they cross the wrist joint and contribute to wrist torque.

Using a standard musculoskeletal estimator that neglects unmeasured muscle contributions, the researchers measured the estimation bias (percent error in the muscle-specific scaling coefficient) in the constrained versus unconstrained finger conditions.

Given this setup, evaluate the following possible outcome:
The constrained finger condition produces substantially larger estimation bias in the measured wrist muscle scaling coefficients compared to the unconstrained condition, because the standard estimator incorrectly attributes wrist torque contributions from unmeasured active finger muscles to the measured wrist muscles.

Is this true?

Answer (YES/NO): YES